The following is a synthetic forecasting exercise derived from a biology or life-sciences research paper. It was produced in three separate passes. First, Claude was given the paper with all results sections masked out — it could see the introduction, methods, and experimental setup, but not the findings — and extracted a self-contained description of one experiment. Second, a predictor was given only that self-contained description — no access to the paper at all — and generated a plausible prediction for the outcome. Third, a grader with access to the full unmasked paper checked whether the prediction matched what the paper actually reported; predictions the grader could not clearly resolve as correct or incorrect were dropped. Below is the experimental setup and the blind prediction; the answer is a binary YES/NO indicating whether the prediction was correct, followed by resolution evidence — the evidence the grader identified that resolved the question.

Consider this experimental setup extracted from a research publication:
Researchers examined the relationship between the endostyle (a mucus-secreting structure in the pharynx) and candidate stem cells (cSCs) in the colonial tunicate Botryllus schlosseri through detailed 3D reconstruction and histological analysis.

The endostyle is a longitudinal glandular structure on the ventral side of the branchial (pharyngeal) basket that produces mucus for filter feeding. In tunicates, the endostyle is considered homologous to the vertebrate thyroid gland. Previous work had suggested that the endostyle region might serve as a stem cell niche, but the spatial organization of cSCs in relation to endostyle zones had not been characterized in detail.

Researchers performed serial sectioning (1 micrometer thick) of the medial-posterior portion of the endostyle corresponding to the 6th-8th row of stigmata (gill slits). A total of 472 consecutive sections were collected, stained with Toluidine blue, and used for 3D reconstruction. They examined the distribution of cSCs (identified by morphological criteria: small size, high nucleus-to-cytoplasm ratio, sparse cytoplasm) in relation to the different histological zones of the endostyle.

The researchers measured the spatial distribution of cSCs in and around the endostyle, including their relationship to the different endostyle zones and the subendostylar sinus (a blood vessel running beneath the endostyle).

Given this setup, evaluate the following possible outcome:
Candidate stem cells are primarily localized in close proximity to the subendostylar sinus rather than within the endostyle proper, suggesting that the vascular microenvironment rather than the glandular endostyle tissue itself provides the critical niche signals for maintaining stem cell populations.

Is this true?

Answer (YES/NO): NO